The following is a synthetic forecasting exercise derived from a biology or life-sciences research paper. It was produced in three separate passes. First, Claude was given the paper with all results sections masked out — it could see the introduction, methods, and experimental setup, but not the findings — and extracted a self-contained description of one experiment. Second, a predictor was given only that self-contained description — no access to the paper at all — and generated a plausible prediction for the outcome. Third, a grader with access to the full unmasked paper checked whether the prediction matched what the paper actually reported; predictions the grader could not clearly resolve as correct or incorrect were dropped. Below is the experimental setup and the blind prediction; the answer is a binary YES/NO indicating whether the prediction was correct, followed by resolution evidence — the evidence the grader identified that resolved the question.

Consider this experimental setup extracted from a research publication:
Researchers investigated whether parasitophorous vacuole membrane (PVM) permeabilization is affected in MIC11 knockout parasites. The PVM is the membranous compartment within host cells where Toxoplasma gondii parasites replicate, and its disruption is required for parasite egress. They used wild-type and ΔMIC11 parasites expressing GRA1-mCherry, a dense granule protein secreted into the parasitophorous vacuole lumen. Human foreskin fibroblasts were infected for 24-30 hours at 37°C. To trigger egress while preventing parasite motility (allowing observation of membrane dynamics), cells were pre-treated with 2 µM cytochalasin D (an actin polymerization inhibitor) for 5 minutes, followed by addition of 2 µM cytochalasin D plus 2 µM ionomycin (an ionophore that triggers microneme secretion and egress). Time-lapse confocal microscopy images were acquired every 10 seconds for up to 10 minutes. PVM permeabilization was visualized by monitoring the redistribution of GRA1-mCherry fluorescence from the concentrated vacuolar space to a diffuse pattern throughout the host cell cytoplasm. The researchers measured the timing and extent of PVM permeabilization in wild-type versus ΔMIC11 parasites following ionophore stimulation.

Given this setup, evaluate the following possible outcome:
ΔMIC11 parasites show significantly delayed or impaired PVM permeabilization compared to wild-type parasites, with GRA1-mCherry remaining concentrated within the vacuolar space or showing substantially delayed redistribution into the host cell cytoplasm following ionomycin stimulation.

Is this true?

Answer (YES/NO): YES